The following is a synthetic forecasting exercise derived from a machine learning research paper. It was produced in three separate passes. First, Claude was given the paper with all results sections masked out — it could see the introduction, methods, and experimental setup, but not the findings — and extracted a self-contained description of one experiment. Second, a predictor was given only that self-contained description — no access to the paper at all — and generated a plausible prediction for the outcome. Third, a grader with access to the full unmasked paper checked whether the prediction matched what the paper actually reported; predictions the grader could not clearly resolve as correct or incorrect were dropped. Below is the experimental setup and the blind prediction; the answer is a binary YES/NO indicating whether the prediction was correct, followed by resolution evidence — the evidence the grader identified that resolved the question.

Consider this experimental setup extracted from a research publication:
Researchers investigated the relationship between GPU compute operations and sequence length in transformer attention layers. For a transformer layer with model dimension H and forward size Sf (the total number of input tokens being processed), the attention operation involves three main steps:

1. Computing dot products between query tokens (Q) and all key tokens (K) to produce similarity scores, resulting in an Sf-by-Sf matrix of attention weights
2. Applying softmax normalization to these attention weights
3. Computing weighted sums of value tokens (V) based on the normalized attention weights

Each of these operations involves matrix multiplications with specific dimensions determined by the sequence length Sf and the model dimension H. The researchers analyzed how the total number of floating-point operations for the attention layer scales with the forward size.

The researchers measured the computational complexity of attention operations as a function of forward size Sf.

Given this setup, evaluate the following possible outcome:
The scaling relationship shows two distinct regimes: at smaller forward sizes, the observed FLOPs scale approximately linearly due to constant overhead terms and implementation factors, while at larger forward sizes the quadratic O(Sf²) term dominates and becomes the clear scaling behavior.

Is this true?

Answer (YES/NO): NO